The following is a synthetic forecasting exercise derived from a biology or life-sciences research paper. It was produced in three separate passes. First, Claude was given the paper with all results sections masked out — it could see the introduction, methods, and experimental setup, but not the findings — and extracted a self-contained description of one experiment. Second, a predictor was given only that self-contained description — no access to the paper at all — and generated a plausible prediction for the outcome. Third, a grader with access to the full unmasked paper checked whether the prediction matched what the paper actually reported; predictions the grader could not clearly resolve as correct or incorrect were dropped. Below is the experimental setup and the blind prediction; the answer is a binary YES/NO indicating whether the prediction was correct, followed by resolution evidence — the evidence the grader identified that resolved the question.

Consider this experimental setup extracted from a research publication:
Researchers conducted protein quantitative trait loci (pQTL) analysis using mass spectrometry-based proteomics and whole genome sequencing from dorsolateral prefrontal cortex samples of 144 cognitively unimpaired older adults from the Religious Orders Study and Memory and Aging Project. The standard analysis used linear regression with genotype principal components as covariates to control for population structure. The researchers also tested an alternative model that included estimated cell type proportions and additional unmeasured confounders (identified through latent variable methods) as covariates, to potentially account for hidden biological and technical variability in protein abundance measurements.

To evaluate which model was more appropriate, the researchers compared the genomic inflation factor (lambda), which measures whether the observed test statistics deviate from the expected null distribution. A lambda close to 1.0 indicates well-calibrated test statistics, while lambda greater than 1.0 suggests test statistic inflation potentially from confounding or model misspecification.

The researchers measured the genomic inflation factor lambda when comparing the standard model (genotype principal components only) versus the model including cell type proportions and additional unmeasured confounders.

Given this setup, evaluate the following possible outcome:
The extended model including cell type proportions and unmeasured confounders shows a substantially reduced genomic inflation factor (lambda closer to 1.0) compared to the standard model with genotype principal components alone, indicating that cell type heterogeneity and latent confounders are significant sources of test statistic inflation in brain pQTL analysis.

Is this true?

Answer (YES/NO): NO